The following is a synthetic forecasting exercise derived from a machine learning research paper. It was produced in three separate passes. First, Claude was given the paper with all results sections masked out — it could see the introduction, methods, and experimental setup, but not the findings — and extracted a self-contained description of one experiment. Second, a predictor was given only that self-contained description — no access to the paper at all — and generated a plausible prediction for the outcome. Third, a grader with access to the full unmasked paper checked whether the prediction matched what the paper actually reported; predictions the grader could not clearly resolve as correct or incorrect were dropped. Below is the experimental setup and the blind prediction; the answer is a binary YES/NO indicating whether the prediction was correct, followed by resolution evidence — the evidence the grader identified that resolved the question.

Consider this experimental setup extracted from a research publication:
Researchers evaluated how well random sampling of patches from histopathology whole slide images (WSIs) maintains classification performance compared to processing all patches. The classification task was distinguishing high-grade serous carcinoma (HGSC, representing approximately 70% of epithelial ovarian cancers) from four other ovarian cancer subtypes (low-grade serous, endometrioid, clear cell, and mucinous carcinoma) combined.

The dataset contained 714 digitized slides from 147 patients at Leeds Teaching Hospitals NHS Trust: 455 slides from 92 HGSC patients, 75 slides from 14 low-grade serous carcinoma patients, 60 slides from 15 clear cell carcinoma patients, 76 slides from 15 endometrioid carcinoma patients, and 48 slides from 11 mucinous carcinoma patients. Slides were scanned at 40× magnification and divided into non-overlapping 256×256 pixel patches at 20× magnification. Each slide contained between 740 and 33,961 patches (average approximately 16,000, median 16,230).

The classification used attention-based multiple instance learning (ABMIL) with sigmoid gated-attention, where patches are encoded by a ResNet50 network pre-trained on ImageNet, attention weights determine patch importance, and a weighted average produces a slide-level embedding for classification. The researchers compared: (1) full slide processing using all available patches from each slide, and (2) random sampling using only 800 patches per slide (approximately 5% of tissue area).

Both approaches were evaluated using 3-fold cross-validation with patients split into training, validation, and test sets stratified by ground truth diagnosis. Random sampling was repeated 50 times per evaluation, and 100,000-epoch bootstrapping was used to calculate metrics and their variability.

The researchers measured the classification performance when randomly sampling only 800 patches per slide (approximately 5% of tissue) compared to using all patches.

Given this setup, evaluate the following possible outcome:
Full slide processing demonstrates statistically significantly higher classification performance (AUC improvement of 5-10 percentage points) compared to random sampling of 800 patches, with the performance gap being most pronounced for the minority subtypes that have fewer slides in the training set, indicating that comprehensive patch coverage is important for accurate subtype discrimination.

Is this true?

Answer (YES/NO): NO